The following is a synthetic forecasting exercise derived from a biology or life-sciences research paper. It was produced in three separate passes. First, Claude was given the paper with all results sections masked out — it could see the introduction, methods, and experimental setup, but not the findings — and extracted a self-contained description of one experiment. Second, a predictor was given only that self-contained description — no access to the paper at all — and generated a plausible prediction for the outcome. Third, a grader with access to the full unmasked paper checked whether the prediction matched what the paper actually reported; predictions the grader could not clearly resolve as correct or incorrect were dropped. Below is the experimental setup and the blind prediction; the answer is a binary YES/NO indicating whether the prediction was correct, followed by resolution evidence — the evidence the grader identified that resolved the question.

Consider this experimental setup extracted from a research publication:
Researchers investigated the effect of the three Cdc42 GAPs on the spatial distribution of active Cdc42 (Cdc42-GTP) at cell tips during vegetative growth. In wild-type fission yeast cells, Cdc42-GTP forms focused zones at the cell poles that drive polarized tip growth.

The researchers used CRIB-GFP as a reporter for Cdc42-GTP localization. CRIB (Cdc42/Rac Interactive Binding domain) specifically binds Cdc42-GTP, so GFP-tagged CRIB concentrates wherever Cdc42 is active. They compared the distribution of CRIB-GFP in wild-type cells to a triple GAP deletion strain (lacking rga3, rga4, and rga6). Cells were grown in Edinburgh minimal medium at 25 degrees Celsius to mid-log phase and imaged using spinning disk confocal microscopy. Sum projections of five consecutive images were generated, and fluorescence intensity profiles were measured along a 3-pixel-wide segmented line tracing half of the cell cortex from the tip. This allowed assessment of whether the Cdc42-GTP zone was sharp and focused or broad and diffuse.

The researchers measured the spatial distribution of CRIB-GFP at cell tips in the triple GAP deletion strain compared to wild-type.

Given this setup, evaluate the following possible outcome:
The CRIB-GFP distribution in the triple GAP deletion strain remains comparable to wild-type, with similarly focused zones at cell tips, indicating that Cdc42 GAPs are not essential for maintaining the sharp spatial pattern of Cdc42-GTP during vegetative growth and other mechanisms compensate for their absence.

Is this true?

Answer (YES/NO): NO